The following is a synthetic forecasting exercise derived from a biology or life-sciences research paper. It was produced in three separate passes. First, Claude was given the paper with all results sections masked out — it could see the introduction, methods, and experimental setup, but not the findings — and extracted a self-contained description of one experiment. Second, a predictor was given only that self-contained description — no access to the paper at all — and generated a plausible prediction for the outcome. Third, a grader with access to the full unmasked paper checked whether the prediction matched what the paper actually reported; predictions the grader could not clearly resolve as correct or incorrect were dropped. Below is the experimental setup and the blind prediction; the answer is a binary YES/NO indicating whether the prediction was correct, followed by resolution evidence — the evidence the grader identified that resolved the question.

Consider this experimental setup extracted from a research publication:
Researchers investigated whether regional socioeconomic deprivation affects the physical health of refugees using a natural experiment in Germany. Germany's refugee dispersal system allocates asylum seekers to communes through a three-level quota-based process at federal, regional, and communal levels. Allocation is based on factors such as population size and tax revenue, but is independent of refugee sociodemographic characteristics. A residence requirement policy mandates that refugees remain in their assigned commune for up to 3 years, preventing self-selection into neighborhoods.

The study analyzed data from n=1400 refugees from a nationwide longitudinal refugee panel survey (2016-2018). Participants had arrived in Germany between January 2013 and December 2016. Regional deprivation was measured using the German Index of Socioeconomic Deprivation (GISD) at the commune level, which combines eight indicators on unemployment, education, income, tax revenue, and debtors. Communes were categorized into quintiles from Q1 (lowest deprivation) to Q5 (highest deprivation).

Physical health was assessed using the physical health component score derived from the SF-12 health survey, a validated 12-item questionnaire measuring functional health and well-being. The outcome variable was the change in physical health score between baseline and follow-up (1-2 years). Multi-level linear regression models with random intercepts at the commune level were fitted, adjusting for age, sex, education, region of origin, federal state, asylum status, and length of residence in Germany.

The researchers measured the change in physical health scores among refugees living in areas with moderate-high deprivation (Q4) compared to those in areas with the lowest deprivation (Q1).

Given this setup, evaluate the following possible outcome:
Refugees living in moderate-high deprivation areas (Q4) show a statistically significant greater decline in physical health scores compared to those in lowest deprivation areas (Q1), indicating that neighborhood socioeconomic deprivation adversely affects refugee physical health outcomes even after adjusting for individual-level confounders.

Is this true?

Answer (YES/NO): YES